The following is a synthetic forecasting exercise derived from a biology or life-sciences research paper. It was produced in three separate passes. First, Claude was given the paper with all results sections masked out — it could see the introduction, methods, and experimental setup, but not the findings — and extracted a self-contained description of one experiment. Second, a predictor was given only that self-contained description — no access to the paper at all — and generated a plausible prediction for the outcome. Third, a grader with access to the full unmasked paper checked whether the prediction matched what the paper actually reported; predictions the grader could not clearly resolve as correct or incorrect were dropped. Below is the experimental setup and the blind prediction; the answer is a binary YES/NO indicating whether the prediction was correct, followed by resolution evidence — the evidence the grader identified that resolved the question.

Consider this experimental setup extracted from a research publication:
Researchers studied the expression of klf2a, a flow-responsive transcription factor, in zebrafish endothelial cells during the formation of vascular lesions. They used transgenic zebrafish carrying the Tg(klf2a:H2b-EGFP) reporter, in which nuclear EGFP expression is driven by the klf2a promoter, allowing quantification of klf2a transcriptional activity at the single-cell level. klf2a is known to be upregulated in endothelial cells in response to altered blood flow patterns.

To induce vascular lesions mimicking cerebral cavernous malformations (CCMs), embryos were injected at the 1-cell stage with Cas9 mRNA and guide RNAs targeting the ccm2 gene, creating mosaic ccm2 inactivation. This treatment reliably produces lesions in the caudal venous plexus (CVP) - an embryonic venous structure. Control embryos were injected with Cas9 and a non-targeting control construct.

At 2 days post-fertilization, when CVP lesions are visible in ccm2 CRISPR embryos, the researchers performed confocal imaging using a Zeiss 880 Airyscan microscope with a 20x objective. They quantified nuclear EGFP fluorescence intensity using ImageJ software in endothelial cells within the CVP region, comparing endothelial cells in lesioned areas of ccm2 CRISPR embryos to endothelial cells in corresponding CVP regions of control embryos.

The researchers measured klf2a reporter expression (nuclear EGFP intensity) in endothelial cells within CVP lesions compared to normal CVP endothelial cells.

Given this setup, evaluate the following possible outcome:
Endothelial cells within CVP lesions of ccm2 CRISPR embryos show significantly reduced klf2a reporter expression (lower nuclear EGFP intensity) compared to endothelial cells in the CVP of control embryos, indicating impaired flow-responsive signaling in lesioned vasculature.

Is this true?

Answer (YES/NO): NO